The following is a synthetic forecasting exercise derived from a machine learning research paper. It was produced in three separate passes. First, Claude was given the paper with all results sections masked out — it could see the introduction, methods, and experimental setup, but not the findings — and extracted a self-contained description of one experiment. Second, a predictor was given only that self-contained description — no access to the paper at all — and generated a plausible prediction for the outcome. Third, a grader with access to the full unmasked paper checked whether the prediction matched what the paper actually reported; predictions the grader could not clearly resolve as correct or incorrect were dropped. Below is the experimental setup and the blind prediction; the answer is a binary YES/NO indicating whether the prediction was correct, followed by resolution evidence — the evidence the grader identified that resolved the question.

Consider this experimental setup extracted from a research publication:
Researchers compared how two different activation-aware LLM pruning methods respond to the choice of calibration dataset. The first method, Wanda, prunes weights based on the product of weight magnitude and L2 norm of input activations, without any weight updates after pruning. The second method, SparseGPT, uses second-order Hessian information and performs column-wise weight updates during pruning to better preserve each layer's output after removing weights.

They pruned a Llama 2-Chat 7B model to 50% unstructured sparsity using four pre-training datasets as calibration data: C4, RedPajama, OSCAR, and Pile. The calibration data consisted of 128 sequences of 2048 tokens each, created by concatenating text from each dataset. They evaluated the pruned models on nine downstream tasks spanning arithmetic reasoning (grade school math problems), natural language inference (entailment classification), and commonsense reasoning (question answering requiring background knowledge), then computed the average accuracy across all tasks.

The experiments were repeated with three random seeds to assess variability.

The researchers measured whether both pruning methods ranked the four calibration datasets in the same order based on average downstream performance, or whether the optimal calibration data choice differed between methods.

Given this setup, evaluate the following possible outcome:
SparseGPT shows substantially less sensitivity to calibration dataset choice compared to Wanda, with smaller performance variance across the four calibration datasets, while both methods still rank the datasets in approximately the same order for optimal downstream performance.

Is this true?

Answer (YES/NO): NO